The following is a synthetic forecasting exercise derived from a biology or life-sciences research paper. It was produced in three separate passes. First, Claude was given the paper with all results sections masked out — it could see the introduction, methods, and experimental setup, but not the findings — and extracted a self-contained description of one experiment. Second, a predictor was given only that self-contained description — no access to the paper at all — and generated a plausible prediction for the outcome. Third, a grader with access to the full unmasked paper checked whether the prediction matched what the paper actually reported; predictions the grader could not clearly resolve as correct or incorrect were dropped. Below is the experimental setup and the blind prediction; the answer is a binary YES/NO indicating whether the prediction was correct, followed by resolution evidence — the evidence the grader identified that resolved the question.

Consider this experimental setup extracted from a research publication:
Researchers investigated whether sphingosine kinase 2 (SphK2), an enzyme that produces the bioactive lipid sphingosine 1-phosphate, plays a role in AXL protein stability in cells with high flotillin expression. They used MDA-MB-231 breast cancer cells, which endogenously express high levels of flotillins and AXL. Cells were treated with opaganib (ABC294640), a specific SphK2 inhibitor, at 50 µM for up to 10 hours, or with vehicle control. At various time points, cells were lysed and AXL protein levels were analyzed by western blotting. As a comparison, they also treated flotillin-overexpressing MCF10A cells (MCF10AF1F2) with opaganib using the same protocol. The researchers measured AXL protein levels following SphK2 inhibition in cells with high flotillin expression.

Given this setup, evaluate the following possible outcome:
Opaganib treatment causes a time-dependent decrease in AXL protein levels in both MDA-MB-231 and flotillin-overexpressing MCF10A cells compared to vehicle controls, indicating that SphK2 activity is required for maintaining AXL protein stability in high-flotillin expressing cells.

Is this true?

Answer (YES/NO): YES